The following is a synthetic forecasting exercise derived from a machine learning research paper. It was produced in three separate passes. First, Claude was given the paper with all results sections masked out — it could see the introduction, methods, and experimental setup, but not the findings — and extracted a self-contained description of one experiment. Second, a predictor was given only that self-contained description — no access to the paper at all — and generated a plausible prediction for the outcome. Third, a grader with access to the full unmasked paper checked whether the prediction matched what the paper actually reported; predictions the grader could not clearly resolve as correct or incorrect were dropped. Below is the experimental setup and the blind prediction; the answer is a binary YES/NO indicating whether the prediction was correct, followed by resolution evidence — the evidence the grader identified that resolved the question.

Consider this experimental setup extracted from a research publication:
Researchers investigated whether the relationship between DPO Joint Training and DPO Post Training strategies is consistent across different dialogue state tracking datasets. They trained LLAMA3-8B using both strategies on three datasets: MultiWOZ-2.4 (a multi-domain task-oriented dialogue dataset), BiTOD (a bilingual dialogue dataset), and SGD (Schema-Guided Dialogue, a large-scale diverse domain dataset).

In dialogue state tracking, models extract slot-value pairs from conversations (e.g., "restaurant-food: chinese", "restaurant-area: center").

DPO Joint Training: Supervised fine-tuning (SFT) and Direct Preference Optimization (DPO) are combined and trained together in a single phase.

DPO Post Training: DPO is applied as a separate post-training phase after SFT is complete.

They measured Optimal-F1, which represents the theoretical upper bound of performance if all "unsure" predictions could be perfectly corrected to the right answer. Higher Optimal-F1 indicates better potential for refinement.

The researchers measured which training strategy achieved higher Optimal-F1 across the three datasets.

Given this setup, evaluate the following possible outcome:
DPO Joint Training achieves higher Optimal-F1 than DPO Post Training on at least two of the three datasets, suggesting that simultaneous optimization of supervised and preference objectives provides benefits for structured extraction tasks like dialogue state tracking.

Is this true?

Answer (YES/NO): YES